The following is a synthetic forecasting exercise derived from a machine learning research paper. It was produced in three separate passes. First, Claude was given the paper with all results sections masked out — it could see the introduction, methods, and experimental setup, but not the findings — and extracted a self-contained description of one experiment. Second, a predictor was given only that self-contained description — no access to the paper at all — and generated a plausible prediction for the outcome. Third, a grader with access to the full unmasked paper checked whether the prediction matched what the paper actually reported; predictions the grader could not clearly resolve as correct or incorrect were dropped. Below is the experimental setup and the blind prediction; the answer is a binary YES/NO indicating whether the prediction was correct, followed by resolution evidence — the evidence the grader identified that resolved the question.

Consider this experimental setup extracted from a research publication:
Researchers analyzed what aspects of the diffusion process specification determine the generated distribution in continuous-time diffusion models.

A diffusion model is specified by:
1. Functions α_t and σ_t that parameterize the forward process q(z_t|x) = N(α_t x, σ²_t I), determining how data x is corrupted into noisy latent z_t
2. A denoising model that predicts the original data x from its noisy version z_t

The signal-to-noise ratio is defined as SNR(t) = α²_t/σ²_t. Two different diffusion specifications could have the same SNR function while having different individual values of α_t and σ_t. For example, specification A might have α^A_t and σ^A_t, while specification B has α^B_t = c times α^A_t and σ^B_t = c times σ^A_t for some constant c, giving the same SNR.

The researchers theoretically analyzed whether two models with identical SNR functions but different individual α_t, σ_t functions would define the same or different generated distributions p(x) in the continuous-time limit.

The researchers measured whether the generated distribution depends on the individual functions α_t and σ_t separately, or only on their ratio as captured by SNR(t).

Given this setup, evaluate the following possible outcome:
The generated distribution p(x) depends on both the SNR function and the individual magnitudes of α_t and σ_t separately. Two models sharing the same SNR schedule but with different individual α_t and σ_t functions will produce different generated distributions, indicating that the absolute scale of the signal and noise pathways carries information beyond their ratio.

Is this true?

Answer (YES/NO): NO